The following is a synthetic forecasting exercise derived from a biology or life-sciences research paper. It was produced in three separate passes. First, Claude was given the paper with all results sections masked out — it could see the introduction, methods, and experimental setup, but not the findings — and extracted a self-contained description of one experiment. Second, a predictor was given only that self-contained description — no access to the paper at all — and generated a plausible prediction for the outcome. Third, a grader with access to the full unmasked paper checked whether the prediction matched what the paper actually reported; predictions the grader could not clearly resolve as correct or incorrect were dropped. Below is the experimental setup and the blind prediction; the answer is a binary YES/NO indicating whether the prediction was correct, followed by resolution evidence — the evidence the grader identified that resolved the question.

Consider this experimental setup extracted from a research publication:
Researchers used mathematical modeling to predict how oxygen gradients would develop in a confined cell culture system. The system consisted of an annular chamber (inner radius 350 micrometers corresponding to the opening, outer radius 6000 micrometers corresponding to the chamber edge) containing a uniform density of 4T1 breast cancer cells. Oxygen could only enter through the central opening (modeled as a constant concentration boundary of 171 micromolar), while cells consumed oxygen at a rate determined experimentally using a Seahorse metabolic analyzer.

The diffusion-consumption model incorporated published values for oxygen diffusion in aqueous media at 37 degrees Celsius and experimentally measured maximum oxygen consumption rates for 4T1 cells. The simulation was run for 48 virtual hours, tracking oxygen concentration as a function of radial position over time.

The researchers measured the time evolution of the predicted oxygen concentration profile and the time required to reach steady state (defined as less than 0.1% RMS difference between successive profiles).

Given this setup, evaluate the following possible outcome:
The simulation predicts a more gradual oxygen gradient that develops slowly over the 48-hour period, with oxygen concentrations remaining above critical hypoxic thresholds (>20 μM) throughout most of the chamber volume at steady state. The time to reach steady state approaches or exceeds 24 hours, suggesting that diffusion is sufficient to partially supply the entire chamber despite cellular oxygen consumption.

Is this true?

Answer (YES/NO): NO